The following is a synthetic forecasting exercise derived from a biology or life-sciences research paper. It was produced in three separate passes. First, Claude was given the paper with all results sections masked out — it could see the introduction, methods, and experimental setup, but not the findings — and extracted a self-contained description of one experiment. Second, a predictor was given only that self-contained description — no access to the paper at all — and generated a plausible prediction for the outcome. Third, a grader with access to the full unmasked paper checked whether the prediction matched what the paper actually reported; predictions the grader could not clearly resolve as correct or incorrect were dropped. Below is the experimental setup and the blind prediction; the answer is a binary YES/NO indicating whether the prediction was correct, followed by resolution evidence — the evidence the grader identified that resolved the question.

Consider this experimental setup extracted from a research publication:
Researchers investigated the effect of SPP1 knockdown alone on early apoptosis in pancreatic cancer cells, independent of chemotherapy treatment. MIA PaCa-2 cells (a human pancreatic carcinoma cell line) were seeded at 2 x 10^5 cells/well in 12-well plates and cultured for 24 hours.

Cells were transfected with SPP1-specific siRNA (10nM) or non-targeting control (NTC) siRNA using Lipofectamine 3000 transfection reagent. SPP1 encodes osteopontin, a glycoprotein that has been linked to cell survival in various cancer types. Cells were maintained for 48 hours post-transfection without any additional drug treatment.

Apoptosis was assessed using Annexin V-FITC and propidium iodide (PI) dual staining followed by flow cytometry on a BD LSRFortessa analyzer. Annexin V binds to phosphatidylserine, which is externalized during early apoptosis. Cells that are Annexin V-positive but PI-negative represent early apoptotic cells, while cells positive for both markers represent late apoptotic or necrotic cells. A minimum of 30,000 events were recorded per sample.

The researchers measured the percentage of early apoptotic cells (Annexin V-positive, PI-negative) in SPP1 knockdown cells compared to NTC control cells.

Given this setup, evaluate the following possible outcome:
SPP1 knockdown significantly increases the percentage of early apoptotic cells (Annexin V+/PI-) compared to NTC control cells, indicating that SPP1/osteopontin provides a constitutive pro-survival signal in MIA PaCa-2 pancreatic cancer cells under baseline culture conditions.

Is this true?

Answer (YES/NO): NO